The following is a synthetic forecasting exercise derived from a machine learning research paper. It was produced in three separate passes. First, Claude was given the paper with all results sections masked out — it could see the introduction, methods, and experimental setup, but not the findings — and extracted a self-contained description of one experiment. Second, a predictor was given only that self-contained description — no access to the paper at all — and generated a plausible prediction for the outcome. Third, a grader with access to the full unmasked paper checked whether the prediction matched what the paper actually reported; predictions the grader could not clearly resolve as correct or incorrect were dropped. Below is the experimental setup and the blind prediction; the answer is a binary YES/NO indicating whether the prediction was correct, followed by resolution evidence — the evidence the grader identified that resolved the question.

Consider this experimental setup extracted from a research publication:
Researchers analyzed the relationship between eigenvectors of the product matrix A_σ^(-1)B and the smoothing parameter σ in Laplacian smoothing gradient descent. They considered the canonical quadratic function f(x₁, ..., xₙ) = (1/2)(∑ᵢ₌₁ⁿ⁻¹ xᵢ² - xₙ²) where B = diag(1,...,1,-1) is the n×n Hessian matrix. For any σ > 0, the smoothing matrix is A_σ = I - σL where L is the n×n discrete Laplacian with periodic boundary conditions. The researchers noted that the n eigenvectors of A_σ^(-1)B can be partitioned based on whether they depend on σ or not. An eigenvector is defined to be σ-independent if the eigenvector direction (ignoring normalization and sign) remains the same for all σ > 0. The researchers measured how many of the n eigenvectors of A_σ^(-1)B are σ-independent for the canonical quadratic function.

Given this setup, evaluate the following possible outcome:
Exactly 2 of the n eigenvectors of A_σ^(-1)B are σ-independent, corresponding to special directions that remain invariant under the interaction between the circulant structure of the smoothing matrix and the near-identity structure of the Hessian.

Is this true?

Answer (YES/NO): NO